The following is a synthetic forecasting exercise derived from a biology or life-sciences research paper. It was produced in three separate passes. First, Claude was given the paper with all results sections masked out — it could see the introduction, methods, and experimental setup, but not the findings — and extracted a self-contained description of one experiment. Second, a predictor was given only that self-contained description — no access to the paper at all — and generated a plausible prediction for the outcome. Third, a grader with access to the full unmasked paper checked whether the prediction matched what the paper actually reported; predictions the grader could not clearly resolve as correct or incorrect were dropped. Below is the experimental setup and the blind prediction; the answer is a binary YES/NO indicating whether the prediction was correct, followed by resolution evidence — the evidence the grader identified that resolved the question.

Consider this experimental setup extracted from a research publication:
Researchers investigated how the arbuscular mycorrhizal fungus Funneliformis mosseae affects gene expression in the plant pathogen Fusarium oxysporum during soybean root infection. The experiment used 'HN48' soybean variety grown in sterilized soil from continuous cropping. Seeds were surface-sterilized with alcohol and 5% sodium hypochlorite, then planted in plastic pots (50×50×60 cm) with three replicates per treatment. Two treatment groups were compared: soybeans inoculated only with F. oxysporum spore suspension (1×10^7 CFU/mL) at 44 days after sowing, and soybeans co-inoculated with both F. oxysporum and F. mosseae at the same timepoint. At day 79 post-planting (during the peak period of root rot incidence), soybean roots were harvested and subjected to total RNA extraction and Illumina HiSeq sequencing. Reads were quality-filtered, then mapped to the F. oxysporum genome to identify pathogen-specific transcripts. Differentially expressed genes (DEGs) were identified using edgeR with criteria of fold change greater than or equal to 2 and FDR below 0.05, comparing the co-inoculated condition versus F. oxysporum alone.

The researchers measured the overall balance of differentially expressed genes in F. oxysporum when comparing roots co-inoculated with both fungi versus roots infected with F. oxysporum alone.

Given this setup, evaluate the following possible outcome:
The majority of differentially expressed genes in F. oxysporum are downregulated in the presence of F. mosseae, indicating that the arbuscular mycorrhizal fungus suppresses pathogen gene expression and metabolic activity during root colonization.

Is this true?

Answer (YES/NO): NO